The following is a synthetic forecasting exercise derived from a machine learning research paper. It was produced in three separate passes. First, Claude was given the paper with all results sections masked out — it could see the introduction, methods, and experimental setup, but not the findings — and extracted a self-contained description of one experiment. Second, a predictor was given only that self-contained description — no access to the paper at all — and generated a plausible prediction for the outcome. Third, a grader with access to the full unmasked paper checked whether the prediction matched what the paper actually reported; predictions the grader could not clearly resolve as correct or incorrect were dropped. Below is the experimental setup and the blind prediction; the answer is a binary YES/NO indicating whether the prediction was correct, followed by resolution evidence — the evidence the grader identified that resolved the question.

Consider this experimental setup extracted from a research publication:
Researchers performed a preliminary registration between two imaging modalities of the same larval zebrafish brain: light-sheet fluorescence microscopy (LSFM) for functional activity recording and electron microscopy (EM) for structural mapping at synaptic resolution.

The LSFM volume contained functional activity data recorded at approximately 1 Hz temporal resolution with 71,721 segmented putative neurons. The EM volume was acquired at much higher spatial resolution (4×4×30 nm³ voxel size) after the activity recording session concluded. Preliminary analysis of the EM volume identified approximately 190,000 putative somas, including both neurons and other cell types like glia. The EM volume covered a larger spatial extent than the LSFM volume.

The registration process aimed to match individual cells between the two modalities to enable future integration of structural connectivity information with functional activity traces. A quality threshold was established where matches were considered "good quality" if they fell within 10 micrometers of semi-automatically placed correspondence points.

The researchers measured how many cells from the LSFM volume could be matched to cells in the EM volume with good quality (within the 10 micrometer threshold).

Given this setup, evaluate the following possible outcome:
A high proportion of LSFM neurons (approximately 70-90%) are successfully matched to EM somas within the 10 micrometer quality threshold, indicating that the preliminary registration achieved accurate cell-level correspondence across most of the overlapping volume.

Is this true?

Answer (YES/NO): NO